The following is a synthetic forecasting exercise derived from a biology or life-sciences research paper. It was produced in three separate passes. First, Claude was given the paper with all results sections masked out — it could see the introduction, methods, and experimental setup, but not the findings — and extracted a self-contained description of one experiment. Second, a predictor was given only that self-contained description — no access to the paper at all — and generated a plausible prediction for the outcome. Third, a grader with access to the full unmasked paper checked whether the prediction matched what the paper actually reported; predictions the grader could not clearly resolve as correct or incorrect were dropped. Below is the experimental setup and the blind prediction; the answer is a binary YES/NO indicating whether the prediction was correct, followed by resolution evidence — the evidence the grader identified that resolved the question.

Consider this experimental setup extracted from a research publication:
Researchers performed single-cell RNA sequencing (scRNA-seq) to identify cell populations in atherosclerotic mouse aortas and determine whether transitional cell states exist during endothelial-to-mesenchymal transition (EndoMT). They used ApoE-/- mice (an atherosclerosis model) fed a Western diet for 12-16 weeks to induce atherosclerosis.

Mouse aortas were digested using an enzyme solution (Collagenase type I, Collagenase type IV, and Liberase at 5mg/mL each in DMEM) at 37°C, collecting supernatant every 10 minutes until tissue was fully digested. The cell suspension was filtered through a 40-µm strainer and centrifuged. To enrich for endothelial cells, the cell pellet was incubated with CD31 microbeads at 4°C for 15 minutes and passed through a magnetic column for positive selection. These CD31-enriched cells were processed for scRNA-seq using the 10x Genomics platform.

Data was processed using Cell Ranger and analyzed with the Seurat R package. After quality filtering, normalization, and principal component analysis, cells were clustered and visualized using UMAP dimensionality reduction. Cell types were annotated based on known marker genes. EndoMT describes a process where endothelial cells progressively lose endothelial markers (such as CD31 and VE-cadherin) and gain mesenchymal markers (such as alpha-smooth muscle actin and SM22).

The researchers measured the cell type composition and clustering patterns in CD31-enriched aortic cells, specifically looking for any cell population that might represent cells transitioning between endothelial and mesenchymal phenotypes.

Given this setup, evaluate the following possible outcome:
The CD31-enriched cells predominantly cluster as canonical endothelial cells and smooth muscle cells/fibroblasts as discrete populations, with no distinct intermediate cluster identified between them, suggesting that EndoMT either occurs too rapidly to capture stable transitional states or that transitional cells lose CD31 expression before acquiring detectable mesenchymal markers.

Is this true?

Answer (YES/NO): NO